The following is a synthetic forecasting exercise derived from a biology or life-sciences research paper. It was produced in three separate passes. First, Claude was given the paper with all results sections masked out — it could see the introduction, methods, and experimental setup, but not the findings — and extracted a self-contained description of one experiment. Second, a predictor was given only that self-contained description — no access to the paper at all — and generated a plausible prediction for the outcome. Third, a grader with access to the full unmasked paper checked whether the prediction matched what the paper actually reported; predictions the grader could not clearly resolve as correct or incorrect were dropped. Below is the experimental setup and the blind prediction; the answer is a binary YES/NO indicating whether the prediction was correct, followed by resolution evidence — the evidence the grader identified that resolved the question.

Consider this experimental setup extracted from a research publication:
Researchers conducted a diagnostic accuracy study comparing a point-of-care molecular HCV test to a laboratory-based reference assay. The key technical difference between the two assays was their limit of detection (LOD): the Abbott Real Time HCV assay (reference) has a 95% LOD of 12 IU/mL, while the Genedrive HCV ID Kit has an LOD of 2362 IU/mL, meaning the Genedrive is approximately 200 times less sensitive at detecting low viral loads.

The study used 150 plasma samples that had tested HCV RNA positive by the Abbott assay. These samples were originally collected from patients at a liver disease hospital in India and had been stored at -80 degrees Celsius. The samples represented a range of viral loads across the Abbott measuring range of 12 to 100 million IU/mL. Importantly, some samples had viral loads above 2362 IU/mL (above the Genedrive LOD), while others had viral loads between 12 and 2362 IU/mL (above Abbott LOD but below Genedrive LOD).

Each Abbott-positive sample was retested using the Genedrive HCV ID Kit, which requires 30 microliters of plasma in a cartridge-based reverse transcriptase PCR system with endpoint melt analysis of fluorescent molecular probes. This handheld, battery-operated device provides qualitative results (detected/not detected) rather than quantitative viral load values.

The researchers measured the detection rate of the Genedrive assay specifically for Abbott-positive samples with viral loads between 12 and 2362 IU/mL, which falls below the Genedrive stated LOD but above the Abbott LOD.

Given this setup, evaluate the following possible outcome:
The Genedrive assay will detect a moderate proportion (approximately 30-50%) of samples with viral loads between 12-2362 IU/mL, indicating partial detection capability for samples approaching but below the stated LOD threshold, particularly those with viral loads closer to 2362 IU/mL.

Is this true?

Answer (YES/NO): NO